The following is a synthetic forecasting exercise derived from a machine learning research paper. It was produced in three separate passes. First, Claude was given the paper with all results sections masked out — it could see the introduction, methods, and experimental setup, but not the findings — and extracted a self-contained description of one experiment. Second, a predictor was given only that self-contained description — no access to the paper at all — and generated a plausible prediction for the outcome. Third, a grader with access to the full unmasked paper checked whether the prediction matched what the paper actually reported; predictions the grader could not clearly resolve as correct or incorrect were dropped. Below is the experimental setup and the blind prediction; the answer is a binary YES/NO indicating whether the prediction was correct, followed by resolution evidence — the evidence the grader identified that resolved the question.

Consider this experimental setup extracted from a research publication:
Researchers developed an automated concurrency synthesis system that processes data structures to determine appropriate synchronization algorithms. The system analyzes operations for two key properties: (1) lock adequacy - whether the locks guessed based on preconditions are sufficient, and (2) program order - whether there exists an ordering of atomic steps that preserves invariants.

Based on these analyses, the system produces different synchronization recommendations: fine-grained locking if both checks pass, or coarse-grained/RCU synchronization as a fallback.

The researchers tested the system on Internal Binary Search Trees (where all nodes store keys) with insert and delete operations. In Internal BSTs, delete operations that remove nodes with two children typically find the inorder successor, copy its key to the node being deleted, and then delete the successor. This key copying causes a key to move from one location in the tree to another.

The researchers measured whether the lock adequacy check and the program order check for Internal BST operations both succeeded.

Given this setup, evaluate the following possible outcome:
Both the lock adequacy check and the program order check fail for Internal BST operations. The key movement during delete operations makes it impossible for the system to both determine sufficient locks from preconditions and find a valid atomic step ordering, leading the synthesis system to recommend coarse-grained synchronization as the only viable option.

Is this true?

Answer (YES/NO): NO